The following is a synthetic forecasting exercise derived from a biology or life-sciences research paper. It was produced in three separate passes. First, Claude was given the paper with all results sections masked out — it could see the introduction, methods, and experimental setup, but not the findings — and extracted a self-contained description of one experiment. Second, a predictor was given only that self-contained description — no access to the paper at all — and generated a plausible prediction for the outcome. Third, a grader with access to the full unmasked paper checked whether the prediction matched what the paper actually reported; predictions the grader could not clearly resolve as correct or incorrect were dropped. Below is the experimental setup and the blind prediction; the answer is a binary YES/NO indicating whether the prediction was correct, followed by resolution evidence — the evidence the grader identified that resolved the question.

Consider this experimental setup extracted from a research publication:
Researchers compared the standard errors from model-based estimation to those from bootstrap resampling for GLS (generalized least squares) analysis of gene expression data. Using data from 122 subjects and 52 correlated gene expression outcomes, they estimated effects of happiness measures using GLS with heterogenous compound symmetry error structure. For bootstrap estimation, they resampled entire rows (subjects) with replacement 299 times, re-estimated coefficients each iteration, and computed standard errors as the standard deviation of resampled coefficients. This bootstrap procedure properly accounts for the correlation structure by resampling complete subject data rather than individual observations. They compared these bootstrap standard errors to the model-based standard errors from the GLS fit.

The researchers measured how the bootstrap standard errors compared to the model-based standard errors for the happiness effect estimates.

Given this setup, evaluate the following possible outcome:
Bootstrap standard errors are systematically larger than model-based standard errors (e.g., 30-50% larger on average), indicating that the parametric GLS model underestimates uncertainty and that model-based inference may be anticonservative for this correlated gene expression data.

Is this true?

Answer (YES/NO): NO